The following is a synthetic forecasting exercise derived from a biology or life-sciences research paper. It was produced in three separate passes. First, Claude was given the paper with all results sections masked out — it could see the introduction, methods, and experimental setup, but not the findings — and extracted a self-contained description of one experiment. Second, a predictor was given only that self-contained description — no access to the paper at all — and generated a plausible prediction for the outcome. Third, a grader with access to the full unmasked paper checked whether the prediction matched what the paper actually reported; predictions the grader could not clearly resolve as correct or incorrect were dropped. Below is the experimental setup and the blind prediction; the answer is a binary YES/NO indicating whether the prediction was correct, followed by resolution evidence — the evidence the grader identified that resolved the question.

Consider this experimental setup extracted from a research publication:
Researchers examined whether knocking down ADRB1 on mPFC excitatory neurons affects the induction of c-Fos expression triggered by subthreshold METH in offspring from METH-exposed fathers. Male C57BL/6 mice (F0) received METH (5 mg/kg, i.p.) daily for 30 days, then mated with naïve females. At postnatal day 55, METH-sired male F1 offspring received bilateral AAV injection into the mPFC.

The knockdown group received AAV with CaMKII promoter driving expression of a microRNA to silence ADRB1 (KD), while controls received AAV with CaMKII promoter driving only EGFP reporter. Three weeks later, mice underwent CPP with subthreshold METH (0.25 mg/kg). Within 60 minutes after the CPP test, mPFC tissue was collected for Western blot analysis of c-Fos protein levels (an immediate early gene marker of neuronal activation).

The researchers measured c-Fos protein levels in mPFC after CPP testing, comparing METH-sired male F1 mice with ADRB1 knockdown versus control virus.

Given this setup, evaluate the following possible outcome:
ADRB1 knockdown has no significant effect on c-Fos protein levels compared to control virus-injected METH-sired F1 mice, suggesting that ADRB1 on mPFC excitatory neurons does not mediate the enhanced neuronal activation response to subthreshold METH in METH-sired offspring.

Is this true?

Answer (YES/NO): NO